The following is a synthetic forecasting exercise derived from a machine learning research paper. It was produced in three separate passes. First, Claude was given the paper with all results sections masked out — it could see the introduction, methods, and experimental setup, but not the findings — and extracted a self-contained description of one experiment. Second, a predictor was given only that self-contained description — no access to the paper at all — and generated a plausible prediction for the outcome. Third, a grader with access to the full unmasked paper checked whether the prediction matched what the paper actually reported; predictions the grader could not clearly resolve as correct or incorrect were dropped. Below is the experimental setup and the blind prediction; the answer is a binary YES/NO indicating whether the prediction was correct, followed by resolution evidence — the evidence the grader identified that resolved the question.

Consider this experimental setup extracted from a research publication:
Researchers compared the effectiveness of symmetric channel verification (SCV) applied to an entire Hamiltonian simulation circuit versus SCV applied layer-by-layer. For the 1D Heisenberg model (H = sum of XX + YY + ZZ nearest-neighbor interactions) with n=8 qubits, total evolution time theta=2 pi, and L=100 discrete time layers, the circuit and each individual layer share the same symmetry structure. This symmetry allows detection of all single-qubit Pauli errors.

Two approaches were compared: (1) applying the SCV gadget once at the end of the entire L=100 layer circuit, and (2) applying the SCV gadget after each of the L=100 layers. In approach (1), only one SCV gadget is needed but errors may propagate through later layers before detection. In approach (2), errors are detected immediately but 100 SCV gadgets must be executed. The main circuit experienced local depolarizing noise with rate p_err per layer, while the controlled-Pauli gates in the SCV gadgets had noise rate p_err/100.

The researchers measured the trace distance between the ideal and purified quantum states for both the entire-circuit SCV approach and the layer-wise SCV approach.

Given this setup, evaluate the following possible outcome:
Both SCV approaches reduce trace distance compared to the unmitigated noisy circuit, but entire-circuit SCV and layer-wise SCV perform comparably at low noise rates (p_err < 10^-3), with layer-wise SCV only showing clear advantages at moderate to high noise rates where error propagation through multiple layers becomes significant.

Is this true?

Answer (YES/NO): NO